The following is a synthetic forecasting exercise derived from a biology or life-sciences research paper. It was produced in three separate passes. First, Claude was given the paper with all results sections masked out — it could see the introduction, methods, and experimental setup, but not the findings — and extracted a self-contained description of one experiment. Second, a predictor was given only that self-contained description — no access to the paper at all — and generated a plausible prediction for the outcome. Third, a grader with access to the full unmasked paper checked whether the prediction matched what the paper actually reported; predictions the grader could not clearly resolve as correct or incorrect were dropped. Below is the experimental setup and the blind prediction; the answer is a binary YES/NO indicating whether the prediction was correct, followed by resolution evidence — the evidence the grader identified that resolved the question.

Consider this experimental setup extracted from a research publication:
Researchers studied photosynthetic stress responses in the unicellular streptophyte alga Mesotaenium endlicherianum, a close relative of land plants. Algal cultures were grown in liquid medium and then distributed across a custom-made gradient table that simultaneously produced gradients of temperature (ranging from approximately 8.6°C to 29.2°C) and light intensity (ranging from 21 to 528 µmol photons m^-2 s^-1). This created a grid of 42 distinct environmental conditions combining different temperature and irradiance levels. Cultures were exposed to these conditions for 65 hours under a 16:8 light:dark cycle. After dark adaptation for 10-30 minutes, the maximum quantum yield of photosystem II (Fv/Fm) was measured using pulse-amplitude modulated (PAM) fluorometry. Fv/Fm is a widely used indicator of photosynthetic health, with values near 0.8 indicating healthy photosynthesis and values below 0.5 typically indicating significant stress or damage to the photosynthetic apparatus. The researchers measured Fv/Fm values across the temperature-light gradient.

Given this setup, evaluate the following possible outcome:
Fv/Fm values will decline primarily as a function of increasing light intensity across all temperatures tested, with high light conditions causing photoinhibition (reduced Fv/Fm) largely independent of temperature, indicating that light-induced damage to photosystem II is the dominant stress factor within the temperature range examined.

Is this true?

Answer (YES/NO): NO